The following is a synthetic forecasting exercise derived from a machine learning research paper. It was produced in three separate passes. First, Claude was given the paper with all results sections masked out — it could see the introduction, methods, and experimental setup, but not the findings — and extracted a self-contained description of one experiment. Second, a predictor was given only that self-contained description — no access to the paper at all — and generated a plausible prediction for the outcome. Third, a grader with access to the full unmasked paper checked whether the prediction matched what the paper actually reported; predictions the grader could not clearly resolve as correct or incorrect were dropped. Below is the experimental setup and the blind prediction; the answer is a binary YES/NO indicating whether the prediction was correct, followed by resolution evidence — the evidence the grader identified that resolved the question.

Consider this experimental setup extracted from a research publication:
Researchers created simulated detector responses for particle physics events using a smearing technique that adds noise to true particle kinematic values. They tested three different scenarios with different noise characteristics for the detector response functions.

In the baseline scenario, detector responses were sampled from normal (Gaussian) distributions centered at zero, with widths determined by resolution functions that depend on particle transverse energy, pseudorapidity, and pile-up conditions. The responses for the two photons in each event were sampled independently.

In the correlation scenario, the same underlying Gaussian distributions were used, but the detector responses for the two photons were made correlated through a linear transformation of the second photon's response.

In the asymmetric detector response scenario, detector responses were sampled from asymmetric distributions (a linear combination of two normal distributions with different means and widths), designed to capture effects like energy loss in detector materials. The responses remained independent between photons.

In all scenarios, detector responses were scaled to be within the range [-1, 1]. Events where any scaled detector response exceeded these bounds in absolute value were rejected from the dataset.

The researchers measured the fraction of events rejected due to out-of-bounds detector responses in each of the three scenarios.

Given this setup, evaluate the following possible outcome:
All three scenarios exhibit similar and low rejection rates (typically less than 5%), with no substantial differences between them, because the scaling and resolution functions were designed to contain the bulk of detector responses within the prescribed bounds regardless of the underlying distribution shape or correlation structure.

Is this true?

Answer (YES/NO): NO